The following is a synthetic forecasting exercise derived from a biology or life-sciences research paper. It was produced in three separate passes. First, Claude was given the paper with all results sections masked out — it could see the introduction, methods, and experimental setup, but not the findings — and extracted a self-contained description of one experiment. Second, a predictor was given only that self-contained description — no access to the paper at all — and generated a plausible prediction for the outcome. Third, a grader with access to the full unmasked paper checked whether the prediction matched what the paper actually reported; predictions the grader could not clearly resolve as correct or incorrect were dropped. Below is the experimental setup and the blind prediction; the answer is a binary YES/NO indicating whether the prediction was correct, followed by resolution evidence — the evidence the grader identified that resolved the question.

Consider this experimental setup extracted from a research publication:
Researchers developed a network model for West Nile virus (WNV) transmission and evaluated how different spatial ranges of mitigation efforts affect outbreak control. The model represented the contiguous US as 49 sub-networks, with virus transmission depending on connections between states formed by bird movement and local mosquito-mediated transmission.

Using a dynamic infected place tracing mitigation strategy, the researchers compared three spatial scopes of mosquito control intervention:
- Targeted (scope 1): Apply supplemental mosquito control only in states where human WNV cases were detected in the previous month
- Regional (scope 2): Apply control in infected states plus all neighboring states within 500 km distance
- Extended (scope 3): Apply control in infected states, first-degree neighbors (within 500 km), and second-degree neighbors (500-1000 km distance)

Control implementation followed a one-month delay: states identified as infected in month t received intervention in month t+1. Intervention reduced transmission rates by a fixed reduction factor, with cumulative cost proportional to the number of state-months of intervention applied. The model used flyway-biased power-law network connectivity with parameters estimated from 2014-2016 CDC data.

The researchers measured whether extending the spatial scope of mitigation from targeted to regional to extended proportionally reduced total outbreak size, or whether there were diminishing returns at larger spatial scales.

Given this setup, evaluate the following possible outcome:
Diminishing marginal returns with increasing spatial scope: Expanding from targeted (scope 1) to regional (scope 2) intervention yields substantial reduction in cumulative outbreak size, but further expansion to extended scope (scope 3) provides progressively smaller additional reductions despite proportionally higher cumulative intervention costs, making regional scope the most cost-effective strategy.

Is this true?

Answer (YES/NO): YES